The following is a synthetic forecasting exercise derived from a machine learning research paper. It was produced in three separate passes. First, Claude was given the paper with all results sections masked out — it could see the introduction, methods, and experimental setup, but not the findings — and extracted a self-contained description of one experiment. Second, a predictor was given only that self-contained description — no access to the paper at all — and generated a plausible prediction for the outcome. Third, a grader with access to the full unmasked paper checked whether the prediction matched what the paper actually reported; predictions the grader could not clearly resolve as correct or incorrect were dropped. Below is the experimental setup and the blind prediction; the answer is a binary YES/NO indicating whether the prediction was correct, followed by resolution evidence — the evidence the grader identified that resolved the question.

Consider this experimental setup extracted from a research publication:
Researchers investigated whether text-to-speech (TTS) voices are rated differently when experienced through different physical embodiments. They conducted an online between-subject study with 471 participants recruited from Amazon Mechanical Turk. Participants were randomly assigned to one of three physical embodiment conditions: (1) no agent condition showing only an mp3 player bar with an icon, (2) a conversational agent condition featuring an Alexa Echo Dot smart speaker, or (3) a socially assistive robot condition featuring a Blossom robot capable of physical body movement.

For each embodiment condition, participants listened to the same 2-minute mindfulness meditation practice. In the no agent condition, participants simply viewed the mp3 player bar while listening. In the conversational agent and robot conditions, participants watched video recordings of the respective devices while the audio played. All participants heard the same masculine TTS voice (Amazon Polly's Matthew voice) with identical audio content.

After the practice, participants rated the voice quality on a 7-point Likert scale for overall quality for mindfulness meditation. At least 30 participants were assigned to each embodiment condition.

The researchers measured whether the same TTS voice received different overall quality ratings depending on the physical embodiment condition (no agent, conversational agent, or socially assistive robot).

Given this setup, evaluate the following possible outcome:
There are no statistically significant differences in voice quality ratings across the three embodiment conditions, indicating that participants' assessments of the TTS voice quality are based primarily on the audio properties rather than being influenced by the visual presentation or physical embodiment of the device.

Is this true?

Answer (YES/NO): YES